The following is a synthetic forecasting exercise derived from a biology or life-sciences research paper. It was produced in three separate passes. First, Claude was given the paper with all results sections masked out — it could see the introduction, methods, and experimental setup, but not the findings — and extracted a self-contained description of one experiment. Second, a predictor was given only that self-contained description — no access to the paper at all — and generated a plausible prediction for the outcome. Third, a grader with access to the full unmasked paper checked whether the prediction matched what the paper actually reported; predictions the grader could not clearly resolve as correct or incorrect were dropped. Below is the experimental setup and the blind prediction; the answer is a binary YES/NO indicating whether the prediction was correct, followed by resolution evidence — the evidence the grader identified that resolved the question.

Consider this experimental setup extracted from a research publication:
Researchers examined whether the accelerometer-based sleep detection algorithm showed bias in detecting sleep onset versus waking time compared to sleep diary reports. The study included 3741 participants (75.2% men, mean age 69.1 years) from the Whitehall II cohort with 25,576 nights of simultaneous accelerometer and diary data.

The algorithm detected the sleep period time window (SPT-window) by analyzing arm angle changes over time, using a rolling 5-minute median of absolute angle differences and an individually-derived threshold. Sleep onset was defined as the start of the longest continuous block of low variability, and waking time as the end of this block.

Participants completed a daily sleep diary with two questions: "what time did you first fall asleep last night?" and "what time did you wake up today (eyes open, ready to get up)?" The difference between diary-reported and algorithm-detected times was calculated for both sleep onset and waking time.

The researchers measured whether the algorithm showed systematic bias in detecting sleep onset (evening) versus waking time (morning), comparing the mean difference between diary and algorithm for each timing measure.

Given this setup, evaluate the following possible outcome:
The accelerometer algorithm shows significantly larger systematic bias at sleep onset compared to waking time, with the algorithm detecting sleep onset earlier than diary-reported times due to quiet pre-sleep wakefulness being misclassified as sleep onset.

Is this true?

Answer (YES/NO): YES